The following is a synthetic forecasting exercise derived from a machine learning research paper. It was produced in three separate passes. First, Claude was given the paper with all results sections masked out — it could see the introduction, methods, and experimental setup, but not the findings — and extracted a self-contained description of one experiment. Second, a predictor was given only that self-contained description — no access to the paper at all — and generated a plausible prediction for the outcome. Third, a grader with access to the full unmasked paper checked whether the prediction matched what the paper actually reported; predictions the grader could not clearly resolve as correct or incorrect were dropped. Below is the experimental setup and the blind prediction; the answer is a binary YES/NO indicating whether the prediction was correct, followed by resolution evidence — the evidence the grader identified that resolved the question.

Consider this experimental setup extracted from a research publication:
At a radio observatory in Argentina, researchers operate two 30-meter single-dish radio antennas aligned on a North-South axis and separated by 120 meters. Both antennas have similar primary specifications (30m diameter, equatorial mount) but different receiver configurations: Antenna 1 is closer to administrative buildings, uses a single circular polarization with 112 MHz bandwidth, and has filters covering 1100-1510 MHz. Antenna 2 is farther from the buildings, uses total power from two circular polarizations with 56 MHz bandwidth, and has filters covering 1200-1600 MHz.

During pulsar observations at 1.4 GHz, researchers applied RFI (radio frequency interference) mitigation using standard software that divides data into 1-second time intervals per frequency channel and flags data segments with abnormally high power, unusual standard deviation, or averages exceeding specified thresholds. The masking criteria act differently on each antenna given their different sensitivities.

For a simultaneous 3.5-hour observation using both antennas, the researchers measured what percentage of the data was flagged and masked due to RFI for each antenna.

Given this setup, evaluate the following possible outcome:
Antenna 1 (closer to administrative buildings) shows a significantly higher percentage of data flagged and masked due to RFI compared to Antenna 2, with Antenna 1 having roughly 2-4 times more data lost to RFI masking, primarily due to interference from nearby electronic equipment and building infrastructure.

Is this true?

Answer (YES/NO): NO